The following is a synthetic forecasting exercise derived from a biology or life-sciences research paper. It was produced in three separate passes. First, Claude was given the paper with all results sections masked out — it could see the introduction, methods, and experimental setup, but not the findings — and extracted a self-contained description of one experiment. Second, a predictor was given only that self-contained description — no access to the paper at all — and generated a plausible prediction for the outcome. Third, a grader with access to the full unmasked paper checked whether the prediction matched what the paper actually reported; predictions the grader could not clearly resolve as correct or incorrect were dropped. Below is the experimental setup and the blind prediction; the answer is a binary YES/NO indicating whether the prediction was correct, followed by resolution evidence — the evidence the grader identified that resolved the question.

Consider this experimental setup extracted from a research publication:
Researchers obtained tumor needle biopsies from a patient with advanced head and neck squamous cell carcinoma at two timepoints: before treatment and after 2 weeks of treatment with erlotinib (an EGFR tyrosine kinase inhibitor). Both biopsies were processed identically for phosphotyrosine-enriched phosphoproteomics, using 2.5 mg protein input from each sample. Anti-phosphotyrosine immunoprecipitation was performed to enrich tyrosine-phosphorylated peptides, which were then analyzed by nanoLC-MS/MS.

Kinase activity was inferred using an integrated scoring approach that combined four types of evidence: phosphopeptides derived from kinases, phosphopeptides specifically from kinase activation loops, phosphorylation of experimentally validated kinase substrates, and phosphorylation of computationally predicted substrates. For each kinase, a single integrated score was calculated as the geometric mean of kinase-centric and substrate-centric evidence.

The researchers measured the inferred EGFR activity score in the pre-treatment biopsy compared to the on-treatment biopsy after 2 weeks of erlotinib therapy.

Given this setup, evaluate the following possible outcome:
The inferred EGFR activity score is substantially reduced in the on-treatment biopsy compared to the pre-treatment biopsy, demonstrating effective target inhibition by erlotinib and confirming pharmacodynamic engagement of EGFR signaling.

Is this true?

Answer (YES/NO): YES